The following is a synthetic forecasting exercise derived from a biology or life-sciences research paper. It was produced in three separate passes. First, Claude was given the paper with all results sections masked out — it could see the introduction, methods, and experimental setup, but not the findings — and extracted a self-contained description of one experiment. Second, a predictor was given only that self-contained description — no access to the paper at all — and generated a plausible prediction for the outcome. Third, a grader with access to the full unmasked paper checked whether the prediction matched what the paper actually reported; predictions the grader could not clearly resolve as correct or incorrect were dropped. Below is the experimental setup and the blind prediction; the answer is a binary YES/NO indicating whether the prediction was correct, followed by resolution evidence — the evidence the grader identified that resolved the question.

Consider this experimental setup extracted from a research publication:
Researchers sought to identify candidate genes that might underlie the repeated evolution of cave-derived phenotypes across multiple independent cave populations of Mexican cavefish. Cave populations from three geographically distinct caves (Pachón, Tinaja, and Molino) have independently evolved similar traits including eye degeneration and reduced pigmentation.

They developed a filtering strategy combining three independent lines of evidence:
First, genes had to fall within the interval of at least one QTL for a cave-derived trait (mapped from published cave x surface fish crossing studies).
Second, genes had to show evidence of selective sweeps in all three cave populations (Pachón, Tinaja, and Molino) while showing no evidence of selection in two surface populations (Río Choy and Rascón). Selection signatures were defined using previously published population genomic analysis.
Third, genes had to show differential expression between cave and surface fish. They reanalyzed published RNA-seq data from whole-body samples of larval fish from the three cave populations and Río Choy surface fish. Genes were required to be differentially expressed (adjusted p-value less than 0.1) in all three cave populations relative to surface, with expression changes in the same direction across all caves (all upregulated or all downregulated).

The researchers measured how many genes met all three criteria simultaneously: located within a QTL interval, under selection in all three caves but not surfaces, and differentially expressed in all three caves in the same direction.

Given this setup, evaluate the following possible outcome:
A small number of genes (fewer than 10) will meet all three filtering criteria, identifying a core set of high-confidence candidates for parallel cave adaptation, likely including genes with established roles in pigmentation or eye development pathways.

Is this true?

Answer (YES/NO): NO